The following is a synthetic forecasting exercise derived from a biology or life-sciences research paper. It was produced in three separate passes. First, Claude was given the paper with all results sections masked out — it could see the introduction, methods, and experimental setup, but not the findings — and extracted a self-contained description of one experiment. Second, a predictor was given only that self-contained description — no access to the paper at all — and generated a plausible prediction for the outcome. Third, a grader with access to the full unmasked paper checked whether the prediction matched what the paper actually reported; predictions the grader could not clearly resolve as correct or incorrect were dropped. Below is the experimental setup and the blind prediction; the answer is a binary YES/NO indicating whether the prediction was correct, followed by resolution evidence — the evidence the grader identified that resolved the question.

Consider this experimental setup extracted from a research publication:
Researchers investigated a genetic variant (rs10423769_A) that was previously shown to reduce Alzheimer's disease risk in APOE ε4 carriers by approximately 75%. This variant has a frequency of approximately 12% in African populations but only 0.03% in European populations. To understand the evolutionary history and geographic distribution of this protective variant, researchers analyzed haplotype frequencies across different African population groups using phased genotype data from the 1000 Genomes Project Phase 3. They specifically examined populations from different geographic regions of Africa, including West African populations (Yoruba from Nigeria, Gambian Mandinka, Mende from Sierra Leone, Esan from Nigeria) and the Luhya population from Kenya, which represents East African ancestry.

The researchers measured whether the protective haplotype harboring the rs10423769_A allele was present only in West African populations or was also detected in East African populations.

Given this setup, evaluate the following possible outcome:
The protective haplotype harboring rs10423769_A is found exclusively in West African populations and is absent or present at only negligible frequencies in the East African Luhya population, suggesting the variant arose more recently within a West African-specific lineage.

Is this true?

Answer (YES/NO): NO